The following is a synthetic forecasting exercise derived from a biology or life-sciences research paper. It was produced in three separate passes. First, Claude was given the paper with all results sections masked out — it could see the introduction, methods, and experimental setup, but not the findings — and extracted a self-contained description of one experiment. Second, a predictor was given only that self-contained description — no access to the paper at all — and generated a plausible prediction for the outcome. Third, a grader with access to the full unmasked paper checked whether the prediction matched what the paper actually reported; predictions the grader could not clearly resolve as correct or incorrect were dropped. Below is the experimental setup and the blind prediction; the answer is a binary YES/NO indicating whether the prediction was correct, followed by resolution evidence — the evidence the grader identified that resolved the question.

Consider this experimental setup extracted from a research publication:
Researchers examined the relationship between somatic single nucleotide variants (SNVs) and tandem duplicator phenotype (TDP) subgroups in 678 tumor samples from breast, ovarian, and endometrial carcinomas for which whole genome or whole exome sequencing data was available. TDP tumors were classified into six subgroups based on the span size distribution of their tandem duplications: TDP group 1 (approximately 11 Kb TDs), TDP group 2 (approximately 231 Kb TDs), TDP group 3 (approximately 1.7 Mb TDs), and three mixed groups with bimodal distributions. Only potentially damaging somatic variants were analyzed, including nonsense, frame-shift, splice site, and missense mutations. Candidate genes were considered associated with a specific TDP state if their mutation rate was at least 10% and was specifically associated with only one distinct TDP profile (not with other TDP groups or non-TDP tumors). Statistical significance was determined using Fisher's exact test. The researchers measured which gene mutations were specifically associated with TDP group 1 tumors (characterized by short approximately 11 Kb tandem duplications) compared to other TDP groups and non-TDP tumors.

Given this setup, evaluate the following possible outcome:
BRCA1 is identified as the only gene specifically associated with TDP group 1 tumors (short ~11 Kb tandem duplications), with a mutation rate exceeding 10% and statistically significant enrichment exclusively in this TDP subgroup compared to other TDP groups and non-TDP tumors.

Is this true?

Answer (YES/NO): NO